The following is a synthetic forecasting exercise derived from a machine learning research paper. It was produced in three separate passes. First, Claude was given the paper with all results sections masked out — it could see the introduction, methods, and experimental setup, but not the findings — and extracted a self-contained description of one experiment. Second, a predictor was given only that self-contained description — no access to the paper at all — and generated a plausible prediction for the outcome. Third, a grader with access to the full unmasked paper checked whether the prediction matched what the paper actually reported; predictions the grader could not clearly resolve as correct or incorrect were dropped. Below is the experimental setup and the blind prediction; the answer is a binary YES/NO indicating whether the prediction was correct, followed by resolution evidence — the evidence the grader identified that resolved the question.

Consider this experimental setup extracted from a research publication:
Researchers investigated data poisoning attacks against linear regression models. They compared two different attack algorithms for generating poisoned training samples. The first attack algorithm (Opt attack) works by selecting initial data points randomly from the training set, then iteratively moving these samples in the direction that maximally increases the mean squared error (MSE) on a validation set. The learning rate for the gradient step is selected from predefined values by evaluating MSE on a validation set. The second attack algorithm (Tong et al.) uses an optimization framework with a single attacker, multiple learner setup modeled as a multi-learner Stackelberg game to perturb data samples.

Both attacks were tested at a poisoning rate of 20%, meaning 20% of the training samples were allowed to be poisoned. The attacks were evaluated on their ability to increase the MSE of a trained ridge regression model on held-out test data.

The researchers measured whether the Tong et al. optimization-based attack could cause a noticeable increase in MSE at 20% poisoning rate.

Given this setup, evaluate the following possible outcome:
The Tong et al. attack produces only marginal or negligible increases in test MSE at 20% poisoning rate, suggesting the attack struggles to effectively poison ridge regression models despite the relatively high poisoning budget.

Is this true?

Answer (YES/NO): YES